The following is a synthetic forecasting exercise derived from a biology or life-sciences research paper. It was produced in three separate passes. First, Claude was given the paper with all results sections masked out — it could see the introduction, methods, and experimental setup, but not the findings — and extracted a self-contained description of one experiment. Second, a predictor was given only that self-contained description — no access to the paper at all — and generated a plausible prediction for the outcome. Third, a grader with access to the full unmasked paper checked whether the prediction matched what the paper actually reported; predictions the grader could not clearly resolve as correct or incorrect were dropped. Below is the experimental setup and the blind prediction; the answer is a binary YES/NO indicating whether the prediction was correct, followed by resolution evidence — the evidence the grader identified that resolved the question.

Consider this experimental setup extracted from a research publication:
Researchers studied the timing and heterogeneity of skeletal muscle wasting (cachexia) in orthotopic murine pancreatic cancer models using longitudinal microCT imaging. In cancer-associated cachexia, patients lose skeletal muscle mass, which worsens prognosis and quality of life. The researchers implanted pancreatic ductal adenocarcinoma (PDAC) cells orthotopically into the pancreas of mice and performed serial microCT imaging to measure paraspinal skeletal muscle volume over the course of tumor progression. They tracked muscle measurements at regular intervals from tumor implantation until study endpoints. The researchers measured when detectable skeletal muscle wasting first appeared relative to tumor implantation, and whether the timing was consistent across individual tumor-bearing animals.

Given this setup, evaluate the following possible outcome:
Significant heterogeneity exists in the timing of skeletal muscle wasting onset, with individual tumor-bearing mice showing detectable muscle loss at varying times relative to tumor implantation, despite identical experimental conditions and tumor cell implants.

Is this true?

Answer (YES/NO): NO